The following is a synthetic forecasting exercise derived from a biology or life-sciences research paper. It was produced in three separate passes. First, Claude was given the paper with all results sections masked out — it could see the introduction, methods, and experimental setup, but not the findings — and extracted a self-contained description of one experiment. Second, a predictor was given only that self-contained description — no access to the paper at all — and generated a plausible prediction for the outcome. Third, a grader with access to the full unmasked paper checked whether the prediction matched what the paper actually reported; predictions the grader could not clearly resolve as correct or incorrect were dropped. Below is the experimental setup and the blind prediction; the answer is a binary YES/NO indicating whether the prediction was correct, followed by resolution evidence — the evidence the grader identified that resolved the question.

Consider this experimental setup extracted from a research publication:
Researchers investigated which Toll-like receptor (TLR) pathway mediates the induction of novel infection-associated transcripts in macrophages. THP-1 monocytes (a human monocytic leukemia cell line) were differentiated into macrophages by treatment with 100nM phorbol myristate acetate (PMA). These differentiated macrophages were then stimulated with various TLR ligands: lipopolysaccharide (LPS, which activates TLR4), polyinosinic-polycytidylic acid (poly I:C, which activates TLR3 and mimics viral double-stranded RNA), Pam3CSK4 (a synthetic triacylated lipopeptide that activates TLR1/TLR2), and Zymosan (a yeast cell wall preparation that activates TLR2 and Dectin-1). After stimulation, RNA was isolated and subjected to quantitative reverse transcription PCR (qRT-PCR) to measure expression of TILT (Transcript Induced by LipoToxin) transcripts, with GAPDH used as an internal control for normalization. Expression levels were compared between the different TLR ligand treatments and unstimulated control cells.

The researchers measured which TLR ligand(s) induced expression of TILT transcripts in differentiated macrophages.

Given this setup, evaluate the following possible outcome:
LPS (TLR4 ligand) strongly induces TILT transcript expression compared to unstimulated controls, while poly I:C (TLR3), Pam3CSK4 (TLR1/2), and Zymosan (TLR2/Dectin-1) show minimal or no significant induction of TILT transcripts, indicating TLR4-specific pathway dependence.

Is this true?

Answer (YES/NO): YES